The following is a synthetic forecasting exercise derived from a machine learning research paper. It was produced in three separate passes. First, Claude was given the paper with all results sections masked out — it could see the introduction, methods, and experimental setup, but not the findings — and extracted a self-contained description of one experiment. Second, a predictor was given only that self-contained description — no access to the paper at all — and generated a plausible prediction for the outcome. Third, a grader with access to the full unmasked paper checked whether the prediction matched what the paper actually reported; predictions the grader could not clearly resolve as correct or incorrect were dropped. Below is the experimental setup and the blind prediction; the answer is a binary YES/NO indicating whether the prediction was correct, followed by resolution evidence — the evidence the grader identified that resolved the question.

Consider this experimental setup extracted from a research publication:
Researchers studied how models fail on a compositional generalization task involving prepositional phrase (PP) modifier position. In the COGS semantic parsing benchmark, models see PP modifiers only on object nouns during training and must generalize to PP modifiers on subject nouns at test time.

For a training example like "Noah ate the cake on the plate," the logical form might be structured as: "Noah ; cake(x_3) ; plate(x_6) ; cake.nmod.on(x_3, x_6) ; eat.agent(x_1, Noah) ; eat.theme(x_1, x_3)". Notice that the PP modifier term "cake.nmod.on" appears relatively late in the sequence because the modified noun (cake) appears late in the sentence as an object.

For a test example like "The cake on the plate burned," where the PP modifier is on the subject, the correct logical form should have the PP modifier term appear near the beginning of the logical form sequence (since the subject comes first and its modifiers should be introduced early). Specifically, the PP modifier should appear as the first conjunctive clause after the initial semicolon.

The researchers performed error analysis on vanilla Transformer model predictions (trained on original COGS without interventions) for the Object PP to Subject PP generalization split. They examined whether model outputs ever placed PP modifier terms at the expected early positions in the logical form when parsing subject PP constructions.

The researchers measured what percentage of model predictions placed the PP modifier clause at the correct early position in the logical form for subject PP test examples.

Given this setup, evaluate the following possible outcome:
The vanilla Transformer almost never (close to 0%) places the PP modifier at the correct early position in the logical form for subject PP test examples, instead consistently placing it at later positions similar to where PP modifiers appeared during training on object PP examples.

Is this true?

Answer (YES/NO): YES